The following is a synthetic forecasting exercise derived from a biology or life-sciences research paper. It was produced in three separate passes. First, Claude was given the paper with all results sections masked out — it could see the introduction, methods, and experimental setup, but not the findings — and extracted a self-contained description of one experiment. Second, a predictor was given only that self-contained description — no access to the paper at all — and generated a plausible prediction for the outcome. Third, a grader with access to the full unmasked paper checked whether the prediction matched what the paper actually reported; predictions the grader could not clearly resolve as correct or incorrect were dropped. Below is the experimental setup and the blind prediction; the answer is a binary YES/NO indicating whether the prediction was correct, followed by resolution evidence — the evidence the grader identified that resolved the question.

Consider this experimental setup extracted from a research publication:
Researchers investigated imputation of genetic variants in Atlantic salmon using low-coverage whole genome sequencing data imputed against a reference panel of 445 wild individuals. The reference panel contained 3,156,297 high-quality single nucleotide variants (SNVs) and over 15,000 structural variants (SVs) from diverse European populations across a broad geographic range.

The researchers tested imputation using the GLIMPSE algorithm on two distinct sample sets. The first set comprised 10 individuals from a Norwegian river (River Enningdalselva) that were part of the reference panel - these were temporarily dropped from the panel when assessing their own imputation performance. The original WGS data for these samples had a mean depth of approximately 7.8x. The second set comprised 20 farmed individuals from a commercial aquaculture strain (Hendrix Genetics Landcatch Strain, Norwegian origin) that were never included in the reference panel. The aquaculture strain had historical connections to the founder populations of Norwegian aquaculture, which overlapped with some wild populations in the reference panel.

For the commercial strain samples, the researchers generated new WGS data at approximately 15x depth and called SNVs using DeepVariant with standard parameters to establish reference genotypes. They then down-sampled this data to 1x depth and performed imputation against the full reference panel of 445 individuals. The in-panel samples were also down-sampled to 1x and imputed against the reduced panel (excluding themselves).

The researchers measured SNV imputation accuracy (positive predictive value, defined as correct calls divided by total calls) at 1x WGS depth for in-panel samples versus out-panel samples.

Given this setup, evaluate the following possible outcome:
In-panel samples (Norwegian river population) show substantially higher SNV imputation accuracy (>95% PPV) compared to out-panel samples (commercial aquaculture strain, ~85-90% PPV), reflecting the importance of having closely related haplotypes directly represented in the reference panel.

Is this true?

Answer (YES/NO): NO